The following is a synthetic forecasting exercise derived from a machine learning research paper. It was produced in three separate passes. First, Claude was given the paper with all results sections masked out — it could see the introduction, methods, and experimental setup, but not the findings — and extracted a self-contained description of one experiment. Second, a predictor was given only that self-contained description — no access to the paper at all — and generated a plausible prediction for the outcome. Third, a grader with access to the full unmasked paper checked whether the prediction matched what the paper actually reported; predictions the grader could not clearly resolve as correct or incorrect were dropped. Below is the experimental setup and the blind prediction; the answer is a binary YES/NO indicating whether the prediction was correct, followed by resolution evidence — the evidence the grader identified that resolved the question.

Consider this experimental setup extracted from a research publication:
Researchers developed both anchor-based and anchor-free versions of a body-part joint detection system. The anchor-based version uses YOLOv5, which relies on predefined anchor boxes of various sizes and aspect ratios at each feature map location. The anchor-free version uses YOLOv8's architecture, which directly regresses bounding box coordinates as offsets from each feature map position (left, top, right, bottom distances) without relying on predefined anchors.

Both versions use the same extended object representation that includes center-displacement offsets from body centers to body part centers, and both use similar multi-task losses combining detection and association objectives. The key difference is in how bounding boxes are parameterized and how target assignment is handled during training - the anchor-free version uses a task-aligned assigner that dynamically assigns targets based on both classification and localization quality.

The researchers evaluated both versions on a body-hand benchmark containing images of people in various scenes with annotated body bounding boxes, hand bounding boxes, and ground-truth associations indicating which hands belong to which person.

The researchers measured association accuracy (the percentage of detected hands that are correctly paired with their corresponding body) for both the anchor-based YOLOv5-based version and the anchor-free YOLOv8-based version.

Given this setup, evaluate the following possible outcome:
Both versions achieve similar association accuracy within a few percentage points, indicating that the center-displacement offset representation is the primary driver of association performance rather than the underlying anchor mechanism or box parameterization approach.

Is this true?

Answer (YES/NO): YES